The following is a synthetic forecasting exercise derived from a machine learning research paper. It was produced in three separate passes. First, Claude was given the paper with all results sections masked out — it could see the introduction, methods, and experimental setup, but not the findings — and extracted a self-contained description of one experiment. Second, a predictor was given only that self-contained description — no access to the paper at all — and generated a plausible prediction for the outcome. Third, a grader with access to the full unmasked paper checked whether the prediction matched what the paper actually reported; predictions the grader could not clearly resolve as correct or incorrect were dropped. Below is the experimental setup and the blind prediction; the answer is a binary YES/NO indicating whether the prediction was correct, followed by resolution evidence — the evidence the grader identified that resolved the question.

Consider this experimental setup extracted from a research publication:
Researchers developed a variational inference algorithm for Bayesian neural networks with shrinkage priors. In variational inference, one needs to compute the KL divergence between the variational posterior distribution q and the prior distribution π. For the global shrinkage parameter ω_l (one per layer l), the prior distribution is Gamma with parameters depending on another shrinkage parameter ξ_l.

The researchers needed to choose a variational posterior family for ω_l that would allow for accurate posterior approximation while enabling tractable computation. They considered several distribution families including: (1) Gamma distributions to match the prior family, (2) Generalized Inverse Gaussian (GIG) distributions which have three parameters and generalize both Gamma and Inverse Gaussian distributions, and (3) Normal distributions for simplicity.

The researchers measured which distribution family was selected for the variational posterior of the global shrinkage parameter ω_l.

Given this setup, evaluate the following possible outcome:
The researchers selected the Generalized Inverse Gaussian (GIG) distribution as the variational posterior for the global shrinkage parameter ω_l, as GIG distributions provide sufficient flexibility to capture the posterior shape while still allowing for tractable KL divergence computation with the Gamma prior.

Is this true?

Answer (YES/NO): YES